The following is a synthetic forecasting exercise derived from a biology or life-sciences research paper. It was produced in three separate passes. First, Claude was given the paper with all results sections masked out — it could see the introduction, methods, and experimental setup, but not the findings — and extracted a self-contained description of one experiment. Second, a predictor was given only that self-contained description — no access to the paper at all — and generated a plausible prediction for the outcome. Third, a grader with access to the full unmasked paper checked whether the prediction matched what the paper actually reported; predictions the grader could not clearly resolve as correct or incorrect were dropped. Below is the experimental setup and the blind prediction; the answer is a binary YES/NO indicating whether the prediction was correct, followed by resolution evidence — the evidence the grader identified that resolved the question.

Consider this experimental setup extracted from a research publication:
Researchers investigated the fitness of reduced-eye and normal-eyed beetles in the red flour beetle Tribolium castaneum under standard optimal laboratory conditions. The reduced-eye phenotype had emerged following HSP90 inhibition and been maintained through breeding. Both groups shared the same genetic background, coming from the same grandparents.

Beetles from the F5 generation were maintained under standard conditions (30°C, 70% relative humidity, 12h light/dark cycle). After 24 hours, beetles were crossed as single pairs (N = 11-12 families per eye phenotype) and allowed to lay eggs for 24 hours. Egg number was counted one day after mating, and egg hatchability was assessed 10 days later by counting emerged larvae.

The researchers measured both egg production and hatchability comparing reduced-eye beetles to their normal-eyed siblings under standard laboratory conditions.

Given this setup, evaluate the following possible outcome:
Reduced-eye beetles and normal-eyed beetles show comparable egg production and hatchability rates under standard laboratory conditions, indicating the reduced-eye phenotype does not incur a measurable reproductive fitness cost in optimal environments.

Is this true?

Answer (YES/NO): YES